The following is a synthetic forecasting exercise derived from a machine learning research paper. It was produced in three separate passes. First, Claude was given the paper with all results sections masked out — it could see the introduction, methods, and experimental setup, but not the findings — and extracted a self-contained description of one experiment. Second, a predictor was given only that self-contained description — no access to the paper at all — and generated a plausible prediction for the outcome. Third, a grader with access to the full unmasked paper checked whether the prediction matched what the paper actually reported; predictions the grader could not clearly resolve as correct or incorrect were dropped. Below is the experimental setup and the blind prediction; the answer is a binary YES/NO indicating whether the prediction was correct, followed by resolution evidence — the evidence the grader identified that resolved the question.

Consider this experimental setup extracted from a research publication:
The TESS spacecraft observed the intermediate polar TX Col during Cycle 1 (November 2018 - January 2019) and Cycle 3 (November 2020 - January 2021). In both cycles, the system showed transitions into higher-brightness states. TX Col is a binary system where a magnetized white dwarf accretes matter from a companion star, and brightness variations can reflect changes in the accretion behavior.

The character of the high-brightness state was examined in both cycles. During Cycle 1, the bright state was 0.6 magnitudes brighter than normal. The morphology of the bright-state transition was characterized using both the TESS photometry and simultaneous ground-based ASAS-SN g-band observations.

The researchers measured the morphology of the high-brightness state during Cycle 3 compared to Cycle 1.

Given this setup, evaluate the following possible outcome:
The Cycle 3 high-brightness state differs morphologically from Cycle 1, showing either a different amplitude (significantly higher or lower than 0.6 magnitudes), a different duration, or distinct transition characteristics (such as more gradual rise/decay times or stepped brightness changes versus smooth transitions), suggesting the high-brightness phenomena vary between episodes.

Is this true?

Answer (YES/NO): YES